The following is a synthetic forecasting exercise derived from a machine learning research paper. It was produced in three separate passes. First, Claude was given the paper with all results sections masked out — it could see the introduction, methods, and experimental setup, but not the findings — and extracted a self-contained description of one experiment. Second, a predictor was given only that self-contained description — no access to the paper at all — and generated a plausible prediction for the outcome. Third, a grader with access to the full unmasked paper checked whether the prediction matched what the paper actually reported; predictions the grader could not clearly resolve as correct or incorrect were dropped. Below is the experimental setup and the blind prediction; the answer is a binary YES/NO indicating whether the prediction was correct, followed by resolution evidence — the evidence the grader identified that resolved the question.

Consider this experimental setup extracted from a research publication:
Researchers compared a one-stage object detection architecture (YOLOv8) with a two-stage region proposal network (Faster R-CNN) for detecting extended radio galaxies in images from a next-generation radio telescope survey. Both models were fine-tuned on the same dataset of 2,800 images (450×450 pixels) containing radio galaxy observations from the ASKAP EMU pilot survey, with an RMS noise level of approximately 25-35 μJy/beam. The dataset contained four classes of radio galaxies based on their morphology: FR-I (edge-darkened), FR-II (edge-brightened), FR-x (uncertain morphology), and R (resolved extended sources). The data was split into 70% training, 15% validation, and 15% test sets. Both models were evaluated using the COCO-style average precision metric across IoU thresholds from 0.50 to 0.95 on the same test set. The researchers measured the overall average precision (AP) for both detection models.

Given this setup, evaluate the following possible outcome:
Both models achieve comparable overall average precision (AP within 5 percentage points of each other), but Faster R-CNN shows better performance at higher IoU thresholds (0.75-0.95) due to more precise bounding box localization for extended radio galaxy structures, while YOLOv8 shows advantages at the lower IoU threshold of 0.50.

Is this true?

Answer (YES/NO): NO